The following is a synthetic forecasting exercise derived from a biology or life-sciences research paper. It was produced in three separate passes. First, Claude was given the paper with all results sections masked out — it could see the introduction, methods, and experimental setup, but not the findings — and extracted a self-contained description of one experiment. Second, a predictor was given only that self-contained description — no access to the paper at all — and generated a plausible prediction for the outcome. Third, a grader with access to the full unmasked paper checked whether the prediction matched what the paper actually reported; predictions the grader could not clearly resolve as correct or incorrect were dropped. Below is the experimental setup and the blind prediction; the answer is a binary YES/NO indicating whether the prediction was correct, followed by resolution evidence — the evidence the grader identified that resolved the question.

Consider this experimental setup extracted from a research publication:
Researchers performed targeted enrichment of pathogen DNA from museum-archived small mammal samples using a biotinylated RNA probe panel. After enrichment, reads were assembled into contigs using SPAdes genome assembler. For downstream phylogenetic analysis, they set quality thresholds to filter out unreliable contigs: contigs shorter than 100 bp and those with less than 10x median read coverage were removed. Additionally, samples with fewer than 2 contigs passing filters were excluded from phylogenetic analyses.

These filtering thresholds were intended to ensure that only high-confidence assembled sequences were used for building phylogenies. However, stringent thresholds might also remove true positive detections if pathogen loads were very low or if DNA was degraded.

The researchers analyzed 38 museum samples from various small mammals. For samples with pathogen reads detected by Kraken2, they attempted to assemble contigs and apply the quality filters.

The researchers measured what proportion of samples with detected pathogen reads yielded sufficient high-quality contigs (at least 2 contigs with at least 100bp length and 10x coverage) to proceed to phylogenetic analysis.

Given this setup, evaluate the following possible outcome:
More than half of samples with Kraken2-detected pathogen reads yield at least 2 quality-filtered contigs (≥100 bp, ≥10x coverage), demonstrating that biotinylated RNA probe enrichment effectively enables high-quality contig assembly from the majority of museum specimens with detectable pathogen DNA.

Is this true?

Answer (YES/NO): NO